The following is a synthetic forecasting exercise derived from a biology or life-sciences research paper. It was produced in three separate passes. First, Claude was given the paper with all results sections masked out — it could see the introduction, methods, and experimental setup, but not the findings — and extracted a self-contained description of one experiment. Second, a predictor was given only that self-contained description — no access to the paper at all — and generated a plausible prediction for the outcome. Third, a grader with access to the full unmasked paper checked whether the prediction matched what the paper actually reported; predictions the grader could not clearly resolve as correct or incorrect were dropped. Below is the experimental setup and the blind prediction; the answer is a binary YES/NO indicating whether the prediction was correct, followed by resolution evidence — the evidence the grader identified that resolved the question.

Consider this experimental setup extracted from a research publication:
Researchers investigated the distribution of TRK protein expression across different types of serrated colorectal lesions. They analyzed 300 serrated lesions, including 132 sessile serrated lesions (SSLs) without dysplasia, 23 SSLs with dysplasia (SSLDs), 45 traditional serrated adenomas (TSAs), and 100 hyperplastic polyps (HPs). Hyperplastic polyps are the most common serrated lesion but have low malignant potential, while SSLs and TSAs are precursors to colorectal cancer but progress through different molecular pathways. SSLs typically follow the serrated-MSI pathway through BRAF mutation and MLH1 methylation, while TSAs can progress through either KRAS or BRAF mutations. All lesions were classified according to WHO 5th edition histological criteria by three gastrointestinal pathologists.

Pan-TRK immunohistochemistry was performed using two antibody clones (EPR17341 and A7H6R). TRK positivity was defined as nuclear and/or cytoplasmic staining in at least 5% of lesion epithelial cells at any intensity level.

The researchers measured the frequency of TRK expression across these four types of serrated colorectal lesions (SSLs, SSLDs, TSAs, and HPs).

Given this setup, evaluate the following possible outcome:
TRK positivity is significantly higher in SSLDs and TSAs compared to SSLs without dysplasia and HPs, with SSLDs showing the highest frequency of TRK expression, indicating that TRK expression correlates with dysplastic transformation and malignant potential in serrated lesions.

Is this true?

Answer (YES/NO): NO